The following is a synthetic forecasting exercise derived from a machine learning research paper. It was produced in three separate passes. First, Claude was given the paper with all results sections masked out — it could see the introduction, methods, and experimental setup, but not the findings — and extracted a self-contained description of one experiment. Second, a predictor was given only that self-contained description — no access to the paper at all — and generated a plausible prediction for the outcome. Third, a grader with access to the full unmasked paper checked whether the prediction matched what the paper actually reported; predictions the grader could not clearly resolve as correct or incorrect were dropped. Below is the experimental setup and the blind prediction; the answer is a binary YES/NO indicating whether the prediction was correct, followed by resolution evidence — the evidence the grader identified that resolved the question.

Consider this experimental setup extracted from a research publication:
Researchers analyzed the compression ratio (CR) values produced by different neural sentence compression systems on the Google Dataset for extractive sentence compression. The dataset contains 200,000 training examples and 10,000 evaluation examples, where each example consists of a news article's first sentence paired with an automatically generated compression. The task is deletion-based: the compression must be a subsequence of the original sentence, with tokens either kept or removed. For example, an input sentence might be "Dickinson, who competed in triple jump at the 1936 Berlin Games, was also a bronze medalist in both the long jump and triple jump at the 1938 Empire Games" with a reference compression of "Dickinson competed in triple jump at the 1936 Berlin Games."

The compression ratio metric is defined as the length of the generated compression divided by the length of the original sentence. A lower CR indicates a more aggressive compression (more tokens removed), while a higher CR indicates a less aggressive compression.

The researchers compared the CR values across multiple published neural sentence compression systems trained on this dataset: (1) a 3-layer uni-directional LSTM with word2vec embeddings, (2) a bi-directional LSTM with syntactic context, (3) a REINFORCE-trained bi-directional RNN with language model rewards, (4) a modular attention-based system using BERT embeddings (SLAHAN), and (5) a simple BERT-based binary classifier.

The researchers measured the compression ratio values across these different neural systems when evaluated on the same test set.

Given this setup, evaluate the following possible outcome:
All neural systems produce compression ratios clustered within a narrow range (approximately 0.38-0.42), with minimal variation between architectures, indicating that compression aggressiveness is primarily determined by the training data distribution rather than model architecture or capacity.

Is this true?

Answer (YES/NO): YES